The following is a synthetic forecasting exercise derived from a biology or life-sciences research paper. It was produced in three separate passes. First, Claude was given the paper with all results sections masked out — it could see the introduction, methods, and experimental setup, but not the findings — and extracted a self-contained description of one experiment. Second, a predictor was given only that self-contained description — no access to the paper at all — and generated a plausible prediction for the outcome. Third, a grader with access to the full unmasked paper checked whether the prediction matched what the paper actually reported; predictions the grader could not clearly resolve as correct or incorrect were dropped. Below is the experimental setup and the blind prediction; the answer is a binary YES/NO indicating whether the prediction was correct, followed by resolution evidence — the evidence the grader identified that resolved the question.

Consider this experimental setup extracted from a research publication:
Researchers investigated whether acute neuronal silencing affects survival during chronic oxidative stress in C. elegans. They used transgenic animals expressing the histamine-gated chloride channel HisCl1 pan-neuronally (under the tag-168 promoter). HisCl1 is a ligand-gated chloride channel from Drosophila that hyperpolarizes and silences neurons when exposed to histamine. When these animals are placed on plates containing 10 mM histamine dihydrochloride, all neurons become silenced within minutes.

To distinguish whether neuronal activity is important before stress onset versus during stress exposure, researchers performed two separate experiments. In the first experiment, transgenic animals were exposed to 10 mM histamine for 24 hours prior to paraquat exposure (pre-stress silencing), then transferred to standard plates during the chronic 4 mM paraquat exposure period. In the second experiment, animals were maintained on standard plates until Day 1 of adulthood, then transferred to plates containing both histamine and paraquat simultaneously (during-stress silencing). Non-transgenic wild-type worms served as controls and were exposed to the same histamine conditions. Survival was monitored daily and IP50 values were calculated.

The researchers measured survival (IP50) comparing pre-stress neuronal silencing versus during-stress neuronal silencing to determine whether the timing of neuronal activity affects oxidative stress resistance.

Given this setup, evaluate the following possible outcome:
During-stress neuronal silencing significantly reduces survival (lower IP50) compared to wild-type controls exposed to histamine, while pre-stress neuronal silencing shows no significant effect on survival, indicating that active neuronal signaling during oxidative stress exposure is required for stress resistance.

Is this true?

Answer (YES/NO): NO